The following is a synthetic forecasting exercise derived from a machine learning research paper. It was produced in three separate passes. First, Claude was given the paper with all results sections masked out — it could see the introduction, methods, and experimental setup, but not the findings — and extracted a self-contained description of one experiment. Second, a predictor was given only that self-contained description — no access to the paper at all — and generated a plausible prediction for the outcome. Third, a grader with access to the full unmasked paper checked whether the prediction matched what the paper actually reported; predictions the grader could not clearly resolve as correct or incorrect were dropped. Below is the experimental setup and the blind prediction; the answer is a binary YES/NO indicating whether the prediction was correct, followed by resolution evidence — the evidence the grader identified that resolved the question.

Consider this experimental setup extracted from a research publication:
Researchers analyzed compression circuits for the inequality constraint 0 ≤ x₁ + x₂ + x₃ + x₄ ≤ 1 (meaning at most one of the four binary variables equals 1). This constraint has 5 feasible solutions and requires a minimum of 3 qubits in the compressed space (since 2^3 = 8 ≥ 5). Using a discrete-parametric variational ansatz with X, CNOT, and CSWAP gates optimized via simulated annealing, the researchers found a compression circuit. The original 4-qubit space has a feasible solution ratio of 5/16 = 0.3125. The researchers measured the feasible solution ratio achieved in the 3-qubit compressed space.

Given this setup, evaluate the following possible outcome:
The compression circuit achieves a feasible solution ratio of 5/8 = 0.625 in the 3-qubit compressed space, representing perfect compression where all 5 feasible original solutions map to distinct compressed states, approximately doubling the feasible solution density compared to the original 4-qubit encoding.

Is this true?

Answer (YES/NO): YES